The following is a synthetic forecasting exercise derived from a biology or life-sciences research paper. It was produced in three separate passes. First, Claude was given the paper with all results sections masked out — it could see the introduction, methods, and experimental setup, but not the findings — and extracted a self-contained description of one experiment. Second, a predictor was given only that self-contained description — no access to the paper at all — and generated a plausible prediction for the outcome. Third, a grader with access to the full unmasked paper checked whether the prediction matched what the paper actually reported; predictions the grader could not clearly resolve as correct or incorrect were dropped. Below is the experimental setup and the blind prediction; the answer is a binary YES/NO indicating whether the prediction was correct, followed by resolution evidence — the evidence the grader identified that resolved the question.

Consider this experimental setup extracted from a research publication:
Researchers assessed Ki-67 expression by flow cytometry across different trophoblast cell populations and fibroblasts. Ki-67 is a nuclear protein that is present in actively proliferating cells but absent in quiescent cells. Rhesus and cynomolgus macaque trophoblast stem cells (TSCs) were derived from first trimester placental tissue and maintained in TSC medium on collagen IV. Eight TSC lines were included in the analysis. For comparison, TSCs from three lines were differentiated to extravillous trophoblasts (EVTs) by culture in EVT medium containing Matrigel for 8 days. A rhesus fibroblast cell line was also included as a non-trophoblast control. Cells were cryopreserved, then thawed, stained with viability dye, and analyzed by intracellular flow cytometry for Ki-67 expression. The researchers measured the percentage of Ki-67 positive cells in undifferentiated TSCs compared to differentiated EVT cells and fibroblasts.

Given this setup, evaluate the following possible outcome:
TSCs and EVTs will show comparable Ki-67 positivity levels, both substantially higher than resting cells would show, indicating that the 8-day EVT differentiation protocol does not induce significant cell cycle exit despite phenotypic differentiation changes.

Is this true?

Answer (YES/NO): YES